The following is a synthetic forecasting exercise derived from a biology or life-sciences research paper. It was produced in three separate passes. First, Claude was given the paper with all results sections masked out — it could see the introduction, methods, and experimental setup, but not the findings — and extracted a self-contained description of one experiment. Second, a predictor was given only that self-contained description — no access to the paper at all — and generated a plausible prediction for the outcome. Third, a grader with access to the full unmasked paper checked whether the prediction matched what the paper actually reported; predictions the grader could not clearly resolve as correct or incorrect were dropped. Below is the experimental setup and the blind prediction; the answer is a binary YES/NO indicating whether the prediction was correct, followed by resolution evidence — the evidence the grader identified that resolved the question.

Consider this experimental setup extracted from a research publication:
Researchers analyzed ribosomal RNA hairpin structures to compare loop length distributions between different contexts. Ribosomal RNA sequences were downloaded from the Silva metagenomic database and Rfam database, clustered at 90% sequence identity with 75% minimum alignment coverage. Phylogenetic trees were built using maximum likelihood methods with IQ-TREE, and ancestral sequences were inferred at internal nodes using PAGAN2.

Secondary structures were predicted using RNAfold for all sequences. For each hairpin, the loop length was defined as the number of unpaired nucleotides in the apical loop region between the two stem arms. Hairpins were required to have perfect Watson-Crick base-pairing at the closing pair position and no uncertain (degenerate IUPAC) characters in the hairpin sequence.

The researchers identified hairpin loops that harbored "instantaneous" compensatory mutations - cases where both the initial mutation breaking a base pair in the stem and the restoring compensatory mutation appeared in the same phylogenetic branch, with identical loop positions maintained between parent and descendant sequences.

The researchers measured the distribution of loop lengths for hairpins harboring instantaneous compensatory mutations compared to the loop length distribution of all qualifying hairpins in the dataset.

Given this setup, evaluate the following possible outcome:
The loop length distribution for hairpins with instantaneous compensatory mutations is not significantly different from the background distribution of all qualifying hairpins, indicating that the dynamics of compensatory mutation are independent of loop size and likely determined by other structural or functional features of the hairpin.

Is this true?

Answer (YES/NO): NO